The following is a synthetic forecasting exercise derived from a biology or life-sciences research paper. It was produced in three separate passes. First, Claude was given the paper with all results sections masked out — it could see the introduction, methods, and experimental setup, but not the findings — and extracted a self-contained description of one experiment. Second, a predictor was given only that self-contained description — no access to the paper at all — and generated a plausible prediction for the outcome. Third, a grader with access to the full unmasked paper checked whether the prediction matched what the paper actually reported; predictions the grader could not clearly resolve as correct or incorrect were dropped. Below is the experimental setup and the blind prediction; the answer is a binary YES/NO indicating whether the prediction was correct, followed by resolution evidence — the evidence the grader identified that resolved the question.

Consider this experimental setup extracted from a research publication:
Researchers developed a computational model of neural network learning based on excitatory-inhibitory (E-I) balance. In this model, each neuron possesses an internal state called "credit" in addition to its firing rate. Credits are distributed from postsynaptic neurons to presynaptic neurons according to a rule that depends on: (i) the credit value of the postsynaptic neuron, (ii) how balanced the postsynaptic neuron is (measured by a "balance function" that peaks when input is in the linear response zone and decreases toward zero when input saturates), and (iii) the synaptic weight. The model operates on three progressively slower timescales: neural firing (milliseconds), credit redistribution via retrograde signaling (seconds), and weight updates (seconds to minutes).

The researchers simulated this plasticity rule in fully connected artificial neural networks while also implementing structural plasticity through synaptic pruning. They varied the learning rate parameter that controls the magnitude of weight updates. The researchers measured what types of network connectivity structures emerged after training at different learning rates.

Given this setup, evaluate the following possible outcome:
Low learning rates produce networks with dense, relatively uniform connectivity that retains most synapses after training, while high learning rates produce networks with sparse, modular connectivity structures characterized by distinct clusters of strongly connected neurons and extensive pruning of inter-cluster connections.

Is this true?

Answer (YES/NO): NO